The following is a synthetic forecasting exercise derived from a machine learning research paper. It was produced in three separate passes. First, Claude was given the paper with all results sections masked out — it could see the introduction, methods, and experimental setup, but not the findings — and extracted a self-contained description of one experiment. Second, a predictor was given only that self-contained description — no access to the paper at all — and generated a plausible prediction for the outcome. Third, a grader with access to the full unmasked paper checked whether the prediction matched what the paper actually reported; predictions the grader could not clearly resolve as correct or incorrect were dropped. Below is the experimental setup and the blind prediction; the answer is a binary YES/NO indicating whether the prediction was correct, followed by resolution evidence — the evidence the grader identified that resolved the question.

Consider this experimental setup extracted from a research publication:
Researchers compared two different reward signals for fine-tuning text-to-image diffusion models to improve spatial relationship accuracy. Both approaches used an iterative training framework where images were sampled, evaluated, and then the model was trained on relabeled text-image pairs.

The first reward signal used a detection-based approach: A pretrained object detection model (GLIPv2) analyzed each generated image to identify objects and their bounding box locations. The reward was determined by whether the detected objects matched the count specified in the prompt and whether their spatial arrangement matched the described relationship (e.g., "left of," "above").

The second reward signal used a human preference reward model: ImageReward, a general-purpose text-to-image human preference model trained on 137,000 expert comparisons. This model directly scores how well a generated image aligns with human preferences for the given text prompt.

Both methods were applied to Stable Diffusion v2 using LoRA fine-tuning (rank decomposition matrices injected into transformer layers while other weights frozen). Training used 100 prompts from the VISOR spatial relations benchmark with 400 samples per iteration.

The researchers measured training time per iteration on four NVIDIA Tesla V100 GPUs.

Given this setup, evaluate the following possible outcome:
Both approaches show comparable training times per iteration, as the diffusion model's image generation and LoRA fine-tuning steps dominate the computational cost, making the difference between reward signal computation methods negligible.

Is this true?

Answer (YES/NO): NO